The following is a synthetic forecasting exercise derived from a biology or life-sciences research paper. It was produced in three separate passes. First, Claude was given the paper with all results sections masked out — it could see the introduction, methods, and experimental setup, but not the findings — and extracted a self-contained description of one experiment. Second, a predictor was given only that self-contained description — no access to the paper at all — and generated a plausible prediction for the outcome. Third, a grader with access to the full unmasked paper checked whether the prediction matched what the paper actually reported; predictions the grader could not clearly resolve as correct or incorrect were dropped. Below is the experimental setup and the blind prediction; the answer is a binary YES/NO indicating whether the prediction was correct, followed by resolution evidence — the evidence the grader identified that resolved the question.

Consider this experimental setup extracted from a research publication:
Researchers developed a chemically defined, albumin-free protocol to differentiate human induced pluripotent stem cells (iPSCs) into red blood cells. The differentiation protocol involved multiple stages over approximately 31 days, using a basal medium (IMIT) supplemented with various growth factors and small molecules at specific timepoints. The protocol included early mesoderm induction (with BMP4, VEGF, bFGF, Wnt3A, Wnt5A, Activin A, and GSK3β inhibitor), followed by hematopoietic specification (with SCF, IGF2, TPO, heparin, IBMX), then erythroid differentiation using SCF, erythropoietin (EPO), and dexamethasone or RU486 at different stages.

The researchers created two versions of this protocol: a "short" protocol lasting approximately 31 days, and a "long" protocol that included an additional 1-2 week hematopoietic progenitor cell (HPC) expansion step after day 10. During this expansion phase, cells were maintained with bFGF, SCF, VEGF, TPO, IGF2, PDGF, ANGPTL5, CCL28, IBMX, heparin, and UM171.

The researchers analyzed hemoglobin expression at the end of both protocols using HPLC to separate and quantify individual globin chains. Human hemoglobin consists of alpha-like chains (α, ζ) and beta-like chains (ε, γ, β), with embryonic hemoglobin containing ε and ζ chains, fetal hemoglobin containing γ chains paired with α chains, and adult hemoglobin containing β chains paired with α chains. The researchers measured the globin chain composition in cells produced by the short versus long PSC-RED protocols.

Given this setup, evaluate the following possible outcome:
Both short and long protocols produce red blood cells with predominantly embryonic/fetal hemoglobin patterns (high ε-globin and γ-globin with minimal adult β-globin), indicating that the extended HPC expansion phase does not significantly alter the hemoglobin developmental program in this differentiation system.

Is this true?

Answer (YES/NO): NO